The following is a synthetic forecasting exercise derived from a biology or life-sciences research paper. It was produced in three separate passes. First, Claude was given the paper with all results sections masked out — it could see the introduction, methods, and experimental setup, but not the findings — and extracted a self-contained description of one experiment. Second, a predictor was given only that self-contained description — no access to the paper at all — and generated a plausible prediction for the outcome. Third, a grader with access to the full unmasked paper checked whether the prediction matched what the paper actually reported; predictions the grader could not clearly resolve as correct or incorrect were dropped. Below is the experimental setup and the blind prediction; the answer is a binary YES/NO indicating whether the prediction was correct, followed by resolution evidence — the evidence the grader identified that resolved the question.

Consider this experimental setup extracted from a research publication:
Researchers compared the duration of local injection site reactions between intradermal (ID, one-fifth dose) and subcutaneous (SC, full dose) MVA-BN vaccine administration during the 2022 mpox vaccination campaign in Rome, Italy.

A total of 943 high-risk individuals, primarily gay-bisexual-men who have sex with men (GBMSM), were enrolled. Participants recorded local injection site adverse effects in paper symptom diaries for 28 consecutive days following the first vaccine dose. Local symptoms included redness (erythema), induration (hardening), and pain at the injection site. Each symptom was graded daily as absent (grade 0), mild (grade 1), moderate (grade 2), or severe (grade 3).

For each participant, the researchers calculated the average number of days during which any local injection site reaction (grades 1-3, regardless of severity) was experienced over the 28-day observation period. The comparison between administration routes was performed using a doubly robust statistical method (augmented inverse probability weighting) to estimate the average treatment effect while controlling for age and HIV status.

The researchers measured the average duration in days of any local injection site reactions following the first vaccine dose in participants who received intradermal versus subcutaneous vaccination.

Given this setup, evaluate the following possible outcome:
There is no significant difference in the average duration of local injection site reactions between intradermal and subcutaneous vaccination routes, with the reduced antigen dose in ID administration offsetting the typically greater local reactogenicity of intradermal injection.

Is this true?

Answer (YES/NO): NO